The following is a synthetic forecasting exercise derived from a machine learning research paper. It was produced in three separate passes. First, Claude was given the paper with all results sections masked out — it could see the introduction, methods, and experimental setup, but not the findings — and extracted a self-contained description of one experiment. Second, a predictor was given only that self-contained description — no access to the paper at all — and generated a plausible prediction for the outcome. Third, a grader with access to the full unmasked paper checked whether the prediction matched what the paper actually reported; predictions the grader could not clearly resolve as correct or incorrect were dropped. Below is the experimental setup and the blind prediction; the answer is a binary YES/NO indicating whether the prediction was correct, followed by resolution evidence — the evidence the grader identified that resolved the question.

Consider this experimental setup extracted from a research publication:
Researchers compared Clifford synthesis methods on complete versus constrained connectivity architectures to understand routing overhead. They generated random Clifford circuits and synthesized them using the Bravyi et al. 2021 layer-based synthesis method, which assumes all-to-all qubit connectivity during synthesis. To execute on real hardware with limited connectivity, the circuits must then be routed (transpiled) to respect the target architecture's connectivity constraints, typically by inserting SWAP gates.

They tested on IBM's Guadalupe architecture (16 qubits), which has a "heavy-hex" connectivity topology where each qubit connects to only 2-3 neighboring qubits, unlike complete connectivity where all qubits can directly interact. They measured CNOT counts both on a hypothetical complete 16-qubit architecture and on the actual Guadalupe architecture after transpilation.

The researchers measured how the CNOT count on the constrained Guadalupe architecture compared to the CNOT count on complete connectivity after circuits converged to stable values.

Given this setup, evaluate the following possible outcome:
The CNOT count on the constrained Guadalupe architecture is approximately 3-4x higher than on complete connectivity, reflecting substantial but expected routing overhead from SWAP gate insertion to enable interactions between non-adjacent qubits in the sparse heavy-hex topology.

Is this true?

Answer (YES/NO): YES